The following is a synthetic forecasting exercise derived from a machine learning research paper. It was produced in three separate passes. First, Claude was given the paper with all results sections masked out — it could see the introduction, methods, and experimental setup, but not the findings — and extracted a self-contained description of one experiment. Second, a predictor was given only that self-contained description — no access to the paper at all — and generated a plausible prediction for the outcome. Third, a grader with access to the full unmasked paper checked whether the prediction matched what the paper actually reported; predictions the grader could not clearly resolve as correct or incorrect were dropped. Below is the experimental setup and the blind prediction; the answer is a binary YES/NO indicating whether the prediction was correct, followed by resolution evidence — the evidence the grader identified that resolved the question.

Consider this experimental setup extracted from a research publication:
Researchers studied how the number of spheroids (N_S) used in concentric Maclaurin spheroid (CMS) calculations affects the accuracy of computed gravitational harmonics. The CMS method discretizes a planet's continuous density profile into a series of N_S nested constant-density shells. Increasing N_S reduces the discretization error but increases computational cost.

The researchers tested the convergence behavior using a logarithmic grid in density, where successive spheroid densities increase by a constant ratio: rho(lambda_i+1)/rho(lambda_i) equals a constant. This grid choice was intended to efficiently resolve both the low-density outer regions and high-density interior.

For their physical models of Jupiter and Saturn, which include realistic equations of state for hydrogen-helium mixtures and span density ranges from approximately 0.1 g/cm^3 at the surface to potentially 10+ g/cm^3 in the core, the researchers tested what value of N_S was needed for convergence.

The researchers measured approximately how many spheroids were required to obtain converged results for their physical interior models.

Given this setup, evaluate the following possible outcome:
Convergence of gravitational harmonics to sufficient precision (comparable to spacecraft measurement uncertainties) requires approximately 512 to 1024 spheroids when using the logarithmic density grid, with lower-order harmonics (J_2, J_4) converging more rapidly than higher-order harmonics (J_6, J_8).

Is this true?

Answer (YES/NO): NO